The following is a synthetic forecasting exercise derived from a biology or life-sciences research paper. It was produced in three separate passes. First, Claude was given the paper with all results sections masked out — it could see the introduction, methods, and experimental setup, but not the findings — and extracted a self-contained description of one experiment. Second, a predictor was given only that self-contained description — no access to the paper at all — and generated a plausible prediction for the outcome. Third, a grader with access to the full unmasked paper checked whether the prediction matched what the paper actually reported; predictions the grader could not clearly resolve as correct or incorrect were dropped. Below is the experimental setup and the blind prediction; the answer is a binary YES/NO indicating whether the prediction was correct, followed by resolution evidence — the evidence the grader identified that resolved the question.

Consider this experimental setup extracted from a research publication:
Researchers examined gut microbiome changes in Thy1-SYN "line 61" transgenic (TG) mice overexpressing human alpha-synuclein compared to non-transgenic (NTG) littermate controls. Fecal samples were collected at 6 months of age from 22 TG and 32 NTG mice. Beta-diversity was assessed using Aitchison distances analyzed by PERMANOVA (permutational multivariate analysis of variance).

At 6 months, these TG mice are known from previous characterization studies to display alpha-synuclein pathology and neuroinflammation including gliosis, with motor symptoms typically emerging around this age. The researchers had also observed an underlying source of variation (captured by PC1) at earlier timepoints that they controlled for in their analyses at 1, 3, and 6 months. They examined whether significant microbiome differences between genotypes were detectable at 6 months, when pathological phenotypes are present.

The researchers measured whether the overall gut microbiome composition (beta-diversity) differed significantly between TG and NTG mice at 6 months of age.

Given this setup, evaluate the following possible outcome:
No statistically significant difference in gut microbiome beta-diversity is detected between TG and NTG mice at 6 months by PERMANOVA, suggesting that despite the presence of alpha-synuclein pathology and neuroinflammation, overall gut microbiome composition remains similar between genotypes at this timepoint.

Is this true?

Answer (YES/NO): NO